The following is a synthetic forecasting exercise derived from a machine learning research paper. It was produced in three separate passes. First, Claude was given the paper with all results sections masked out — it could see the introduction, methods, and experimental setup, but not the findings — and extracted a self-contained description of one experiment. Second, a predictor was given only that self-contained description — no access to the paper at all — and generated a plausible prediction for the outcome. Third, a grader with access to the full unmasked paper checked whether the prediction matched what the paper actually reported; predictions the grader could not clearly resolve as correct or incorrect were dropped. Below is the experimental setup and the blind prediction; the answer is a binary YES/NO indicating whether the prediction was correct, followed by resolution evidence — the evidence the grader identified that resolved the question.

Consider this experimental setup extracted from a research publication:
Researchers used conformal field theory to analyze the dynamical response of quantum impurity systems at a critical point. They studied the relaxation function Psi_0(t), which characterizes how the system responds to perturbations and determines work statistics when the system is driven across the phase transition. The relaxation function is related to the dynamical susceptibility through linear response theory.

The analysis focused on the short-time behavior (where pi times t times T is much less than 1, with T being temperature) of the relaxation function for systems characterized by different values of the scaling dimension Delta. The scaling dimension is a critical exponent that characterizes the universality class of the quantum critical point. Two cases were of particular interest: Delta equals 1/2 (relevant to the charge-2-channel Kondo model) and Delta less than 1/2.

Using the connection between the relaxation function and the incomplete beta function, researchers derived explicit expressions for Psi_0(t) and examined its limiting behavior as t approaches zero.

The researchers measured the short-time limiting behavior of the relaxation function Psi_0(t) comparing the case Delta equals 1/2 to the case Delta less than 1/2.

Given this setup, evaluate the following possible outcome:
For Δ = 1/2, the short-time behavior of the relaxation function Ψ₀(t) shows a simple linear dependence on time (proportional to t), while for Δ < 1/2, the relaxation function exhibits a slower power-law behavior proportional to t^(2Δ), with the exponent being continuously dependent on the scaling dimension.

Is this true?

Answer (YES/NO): NO